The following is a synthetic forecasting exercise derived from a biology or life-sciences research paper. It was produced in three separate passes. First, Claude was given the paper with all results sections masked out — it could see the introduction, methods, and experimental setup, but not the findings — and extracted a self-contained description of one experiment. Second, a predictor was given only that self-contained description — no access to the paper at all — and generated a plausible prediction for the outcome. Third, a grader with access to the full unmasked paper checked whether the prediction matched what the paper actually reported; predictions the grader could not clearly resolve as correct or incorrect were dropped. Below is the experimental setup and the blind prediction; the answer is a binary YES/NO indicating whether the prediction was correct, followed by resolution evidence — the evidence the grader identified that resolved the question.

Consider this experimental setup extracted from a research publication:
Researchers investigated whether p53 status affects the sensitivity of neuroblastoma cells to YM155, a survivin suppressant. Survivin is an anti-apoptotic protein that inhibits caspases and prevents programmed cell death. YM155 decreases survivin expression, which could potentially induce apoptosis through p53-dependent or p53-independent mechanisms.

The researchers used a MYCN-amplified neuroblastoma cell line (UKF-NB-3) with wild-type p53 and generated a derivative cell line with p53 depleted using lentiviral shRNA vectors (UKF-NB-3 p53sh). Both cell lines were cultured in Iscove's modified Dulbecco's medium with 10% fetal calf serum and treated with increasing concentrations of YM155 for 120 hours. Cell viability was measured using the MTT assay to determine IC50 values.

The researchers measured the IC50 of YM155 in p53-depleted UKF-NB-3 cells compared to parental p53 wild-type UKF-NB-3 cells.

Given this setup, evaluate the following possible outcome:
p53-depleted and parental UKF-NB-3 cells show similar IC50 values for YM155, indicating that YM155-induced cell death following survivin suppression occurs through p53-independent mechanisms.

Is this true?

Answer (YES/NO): NO